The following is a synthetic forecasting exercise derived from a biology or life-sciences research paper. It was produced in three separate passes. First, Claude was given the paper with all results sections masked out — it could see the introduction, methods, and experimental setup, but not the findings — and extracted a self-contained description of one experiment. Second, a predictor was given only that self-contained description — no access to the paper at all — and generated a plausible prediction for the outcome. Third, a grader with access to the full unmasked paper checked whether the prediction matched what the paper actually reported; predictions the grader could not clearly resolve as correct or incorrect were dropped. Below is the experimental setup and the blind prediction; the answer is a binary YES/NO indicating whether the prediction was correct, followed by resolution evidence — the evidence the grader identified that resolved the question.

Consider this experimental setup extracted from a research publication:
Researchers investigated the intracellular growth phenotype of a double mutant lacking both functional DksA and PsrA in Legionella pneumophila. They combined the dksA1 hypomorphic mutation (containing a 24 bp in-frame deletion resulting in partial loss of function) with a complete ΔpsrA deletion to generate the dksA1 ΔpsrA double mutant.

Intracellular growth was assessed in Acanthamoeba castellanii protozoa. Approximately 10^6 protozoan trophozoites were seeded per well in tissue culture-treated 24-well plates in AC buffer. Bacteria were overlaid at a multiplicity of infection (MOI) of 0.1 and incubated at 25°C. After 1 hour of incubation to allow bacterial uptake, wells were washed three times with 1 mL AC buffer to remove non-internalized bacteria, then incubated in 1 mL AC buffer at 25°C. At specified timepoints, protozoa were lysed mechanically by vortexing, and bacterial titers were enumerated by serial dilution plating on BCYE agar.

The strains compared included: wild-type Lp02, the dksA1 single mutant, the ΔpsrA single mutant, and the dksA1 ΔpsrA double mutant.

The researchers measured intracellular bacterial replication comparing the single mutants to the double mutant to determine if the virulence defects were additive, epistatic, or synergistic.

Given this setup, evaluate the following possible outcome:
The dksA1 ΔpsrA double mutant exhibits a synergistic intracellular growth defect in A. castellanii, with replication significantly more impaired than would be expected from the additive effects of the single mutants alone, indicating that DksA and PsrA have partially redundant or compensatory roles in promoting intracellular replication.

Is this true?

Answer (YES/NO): NO